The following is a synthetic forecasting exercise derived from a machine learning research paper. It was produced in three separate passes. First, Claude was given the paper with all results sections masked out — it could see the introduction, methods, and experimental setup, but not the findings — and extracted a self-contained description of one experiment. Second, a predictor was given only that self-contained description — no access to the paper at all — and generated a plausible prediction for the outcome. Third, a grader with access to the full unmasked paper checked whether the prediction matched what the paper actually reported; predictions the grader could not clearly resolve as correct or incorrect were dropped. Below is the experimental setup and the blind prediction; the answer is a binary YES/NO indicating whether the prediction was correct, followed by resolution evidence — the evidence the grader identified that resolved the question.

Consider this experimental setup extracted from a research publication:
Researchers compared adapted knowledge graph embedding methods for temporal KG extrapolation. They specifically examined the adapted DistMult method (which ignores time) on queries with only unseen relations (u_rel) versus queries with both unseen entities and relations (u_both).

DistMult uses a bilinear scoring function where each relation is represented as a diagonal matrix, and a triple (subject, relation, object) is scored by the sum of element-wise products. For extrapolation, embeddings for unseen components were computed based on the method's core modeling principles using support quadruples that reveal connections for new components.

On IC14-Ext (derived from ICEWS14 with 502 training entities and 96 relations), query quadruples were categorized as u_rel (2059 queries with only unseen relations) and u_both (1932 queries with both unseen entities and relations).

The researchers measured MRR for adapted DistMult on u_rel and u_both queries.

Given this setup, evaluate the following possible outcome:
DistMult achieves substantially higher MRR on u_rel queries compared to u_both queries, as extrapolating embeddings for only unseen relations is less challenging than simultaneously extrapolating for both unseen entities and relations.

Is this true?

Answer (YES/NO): NO